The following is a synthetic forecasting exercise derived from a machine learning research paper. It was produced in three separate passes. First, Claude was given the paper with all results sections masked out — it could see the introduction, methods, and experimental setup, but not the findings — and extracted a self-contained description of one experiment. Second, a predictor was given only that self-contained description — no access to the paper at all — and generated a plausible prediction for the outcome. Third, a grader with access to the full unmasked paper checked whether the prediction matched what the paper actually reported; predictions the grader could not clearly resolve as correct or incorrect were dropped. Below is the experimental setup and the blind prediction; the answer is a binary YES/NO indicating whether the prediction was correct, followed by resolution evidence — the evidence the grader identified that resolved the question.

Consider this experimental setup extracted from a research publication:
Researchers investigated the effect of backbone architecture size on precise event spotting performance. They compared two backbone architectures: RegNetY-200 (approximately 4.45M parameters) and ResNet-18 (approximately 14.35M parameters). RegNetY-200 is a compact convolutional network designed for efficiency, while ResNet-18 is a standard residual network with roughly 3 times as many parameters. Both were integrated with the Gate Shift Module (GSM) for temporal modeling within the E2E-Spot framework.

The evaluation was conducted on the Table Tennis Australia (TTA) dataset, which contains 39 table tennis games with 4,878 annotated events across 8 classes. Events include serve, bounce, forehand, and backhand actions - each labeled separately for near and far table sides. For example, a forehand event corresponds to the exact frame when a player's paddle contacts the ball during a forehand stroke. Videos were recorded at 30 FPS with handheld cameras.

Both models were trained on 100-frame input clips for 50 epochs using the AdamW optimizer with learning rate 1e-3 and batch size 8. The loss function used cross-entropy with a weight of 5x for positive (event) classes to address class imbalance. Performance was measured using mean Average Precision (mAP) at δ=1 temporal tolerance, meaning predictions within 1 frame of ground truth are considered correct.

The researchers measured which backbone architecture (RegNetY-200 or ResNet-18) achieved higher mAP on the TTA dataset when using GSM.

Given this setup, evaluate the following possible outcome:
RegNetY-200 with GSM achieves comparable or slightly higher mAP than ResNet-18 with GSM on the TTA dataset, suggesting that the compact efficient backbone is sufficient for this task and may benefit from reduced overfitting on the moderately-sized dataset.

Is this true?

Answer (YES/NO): NO